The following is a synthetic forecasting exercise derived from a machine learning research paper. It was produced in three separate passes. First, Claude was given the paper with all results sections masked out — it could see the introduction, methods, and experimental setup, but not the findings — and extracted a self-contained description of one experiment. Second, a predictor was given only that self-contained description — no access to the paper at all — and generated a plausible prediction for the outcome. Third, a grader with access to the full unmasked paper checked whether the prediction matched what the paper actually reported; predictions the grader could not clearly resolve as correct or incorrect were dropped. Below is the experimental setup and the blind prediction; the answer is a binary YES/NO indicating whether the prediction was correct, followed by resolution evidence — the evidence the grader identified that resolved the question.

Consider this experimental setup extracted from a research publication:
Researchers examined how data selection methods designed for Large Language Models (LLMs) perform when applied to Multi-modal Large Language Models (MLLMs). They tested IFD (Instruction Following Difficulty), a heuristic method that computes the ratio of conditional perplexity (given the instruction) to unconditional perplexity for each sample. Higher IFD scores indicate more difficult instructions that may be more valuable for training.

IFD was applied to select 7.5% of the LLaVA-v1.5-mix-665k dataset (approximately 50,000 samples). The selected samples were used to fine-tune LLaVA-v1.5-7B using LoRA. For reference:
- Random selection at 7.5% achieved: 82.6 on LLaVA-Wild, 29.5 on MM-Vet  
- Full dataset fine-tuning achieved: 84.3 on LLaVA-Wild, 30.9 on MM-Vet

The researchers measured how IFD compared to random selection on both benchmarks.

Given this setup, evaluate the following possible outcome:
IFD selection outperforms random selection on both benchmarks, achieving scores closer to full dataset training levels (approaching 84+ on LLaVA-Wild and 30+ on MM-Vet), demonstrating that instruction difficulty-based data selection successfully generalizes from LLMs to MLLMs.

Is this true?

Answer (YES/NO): NO